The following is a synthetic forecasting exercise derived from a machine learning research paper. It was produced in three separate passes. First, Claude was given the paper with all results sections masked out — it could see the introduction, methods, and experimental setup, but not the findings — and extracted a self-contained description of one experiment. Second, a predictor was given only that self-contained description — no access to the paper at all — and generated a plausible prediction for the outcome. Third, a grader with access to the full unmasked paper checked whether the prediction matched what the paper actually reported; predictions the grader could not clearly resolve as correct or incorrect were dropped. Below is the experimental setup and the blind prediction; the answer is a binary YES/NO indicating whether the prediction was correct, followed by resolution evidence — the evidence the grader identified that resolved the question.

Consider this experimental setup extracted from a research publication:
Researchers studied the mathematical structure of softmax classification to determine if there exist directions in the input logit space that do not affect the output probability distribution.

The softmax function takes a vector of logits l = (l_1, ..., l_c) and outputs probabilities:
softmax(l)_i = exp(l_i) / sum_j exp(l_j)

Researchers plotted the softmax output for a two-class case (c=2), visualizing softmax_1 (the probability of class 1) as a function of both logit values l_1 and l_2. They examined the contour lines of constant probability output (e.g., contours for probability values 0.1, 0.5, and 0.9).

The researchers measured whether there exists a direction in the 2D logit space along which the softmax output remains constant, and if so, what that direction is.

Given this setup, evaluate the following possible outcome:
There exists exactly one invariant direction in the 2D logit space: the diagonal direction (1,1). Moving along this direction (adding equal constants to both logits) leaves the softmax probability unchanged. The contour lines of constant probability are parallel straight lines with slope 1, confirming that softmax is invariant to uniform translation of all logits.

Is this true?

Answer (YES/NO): YES